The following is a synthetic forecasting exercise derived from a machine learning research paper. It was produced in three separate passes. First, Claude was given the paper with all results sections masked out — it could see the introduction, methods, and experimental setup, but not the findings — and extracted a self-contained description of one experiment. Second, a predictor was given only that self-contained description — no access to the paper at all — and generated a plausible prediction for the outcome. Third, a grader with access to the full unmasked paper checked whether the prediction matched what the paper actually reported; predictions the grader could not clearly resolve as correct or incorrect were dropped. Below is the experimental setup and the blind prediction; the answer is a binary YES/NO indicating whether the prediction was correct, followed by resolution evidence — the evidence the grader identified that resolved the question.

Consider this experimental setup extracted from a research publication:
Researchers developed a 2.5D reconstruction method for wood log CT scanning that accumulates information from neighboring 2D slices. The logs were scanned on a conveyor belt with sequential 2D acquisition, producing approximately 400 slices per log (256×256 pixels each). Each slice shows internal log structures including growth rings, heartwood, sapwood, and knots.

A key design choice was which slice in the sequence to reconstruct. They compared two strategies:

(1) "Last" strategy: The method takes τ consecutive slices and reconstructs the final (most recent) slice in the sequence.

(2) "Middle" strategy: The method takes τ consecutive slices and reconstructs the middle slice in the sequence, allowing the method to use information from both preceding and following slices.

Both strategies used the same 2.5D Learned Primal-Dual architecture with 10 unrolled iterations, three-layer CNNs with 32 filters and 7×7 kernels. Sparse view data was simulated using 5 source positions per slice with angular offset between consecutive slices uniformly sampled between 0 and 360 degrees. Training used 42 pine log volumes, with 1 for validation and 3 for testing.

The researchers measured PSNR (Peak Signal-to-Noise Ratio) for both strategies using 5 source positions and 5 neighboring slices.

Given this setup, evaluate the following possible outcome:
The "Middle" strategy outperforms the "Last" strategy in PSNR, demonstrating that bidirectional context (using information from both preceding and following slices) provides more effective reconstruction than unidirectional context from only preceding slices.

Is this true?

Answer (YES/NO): YES